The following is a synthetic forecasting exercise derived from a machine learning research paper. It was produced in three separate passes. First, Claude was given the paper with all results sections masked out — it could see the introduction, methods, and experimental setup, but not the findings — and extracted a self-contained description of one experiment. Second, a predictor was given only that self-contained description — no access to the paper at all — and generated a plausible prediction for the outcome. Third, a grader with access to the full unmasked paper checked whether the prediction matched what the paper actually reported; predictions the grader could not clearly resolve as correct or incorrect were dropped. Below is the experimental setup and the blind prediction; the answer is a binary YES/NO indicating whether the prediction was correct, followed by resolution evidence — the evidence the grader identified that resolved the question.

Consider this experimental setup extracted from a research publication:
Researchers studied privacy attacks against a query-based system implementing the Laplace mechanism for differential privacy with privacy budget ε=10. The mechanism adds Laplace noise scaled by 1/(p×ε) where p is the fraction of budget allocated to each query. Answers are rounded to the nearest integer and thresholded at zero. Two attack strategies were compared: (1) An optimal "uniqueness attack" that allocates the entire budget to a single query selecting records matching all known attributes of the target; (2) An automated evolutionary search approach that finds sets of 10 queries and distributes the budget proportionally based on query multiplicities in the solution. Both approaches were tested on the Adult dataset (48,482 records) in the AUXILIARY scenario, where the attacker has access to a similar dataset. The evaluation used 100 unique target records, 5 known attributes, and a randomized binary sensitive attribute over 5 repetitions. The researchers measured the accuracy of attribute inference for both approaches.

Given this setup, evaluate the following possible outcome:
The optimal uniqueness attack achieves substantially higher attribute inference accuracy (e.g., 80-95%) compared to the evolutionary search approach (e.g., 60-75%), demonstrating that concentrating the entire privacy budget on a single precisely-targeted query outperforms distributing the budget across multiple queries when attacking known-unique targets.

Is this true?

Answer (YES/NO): NO